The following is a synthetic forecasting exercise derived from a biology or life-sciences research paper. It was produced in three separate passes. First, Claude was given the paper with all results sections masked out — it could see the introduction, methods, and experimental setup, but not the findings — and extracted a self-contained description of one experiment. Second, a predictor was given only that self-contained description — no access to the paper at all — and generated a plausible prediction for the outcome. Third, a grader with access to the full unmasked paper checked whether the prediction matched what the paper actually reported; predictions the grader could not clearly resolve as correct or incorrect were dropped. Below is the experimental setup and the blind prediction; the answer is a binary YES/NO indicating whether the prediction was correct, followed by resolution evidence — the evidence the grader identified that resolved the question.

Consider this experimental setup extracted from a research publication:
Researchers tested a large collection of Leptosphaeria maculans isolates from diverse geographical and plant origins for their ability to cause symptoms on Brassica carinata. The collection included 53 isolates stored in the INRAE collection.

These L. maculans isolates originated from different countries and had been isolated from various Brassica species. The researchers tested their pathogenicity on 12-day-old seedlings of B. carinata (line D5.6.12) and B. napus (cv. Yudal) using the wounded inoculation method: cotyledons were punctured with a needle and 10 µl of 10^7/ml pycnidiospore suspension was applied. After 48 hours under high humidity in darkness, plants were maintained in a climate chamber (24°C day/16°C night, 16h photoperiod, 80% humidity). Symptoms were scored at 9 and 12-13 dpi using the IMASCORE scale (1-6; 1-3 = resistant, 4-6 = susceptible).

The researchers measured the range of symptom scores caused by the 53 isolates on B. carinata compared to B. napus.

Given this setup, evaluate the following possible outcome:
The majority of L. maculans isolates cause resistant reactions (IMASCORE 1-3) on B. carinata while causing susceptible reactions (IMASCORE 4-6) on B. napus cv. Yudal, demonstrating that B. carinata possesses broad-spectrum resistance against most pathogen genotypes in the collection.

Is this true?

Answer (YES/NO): NO